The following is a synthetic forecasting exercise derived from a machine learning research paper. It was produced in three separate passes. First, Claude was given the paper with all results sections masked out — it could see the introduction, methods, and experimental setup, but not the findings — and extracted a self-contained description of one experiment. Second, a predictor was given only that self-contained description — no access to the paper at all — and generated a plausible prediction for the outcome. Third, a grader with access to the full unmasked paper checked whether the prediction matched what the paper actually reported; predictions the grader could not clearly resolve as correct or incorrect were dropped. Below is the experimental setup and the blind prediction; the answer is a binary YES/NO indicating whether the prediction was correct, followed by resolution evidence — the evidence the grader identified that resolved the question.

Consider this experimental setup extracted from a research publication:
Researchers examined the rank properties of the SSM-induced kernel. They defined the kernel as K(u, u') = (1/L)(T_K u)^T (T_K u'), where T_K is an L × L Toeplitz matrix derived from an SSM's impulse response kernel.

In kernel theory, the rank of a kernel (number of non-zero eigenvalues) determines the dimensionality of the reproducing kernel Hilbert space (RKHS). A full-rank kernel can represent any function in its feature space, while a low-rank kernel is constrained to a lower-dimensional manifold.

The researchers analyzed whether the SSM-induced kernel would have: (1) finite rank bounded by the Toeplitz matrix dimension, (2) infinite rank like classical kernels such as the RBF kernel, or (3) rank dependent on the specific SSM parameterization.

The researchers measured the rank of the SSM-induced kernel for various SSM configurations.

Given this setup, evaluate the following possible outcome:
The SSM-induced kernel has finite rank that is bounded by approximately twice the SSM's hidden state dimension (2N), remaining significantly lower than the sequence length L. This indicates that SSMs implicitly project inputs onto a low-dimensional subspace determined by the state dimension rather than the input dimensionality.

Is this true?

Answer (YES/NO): NO